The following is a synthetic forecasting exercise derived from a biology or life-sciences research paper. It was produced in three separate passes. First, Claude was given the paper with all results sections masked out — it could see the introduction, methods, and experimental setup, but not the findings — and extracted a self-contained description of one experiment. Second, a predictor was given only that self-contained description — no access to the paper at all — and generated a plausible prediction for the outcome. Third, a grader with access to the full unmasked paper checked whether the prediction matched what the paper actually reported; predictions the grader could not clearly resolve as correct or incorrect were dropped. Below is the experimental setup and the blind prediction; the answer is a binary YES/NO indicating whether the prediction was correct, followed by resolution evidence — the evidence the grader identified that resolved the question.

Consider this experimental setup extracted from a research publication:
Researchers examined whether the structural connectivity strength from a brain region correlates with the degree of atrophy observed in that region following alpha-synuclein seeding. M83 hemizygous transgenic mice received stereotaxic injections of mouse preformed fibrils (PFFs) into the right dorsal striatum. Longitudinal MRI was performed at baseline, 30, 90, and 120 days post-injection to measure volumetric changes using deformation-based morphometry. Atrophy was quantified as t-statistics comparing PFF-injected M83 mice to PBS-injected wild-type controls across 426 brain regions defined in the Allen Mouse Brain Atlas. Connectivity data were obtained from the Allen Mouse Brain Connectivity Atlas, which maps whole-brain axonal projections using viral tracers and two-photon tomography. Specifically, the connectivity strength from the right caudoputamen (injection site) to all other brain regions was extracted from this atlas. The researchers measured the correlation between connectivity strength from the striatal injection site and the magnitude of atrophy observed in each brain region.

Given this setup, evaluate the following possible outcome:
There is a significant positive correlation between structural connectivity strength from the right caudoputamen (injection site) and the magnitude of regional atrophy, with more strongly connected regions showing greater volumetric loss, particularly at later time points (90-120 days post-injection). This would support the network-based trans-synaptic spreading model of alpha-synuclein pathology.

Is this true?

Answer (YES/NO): NO